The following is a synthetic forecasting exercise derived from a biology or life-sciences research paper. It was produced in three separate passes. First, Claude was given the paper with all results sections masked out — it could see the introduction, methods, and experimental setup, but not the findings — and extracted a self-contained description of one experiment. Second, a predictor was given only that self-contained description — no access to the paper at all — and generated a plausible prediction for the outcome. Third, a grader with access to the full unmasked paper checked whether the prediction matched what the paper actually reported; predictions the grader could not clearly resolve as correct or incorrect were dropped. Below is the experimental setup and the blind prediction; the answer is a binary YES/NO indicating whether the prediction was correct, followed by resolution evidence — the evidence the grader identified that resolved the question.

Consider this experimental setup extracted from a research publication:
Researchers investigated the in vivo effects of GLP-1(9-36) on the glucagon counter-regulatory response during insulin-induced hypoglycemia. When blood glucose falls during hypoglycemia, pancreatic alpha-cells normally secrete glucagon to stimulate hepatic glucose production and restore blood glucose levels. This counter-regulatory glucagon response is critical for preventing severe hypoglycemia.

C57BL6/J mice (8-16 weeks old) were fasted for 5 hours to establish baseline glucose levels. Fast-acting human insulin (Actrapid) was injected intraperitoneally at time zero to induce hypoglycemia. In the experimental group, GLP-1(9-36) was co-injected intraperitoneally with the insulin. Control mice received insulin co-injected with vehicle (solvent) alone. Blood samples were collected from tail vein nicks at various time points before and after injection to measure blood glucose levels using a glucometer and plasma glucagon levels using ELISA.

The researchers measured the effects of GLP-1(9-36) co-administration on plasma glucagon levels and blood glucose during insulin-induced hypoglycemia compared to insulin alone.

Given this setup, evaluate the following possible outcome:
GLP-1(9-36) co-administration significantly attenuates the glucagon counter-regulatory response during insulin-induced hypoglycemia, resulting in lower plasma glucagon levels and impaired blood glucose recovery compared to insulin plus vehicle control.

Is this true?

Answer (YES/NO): NO